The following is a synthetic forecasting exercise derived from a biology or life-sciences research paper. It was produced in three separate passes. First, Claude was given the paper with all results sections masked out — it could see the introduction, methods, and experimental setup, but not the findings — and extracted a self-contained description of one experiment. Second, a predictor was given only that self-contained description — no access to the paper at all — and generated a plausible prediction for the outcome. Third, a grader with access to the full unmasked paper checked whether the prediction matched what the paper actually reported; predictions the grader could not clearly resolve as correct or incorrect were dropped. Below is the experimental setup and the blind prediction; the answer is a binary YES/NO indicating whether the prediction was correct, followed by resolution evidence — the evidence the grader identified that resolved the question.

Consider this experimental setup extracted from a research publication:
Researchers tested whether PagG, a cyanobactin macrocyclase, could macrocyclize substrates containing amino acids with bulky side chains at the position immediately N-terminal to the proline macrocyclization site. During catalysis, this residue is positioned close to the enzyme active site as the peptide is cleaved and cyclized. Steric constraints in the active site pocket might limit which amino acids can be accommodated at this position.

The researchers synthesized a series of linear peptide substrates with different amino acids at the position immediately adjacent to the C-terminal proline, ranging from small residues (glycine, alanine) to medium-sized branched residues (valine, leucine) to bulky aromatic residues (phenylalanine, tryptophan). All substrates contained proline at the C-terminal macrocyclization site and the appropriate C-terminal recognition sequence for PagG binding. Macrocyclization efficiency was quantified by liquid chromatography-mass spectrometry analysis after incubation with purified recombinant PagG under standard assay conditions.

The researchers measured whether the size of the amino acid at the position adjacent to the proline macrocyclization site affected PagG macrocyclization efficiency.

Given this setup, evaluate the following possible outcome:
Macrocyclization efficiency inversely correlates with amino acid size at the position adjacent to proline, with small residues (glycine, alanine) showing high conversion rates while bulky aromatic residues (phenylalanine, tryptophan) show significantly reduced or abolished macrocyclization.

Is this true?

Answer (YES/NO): NO